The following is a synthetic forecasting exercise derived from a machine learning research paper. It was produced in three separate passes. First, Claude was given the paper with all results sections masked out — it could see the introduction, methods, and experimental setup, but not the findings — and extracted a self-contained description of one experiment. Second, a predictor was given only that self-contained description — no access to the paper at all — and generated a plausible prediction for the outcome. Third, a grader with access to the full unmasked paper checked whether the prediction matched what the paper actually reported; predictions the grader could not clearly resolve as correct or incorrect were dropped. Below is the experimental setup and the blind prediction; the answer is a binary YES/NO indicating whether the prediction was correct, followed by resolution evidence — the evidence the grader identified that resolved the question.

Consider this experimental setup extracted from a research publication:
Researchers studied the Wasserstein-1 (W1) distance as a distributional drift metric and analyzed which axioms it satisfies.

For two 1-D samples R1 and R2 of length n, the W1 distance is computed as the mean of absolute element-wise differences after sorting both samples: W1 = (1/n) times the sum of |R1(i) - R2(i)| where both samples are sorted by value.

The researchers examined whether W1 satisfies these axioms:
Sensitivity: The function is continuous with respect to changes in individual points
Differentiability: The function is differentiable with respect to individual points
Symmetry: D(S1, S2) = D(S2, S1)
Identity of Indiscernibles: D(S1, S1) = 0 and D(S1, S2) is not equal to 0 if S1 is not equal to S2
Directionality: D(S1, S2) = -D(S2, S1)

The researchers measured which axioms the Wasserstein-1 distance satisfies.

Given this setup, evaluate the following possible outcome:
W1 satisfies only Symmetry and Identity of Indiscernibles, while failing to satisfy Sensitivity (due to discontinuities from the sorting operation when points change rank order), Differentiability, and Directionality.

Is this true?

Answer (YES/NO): NO